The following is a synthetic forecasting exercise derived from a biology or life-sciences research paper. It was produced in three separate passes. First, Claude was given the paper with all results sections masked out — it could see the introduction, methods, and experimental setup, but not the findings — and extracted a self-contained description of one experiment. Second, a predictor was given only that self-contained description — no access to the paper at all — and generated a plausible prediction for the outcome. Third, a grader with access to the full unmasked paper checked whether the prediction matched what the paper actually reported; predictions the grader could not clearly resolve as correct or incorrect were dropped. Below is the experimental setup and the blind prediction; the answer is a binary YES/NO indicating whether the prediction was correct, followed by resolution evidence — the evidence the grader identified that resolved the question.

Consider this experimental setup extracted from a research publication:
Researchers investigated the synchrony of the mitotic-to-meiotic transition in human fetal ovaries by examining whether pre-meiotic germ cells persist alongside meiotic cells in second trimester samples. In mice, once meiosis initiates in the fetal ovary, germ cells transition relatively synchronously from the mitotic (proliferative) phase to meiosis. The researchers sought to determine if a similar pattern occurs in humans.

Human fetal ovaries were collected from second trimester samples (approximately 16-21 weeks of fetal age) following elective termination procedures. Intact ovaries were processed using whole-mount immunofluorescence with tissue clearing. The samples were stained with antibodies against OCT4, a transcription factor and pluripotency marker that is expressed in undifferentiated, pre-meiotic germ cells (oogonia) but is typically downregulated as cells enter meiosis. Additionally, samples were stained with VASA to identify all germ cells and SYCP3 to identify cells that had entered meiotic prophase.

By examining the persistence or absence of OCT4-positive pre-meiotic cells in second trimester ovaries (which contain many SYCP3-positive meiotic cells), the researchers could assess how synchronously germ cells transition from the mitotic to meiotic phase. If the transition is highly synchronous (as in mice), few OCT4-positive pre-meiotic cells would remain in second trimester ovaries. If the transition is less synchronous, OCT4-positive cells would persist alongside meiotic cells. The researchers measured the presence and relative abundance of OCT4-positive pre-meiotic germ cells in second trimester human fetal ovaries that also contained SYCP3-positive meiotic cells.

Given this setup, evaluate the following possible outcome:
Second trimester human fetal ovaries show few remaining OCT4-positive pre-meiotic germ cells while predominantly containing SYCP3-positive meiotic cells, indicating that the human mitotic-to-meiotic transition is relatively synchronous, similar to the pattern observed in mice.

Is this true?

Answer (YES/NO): NO